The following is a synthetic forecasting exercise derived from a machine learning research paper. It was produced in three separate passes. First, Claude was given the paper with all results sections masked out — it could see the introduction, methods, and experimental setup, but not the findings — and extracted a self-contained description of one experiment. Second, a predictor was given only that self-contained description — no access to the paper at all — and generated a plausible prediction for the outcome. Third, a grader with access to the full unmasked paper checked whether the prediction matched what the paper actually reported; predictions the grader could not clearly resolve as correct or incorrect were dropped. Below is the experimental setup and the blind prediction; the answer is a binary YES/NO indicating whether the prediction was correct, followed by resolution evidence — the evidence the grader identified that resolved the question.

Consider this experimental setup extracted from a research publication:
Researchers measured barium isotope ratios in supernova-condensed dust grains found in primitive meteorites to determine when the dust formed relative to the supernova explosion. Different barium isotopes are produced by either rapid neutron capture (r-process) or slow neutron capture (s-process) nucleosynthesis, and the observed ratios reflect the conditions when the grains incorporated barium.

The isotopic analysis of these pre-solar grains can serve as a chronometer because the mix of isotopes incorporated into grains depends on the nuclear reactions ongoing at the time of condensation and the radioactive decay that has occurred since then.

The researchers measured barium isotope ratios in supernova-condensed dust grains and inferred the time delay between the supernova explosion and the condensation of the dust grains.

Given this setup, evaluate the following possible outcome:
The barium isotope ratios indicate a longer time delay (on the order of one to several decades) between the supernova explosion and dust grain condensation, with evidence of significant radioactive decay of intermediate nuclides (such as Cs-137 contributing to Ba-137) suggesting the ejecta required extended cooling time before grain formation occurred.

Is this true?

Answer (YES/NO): YES